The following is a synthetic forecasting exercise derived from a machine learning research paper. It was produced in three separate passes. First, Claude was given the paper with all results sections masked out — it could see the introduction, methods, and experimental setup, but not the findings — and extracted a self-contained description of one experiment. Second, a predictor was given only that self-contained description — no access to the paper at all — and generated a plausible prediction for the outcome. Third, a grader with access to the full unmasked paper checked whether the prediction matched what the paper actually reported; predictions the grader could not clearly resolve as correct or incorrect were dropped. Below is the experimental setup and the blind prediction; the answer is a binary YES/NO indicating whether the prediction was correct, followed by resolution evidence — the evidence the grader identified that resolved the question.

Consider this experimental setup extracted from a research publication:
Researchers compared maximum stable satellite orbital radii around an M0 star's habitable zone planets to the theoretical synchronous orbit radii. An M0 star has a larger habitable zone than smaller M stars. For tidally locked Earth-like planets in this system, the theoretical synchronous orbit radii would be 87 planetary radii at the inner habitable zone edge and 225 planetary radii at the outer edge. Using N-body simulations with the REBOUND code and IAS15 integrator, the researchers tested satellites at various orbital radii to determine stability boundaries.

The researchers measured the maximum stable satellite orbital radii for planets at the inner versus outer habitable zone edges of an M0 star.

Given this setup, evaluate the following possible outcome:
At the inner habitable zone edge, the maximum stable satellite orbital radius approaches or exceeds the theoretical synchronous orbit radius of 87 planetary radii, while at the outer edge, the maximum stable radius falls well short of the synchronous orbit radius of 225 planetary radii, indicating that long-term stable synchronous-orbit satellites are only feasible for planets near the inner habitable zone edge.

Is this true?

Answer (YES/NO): NO